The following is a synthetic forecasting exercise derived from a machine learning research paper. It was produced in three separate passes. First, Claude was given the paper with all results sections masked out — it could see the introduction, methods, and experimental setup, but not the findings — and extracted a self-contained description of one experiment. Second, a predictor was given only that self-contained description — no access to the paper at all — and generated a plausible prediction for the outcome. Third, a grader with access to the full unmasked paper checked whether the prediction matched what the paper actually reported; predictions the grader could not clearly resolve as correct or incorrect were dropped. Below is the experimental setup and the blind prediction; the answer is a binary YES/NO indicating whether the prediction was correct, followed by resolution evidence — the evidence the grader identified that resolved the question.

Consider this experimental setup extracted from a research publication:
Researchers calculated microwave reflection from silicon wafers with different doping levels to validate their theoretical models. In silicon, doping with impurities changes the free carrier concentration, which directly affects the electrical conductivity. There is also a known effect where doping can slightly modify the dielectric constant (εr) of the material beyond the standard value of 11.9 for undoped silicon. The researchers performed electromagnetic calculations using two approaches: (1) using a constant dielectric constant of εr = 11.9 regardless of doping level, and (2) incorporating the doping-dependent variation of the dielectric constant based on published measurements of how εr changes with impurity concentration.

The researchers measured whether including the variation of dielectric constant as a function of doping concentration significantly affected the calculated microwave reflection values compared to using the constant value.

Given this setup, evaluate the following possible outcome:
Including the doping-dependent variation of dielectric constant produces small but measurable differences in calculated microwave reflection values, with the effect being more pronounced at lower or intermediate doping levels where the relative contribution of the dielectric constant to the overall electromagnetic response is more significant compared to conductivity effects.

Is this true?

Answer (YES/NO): NO